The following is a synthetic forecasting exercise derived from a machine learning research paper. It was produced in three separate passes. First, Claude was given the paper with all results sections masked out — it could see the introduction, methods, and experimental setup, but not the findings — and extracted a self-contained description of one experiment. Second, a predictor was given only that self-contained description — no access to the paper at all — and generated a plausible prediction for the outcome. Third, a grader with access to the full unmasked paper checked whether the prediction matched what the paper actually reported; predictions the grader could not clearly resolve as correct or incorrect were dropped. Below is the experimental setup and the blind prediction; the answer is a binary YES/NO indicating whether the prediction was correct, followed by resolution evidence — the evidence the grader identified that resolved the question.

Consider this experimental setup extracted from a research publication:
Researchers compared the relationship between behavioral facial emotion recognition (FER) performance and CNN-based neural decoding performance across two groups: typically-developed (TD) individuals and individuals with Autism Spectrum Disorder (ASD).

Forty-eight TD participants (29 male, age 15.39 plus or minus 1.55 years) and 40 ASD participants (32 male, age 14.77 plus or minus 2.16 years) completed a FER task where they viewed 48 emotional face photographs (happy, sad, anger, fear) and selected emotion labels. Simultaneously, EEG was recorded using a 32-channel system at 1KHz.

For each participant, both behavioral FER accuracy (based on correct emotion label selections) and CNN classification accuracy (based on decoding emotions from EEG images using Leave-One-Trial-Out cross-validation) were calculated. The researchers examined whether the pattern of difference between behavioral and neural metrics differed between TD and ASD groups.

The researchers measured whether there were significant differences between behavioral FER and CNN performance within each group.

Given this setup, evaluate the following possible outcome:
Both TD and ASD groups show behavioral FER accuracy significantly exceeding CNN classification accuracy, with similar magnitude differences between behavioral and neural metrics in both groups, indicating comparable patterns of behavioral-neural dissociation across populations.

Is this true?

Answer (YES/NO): NO